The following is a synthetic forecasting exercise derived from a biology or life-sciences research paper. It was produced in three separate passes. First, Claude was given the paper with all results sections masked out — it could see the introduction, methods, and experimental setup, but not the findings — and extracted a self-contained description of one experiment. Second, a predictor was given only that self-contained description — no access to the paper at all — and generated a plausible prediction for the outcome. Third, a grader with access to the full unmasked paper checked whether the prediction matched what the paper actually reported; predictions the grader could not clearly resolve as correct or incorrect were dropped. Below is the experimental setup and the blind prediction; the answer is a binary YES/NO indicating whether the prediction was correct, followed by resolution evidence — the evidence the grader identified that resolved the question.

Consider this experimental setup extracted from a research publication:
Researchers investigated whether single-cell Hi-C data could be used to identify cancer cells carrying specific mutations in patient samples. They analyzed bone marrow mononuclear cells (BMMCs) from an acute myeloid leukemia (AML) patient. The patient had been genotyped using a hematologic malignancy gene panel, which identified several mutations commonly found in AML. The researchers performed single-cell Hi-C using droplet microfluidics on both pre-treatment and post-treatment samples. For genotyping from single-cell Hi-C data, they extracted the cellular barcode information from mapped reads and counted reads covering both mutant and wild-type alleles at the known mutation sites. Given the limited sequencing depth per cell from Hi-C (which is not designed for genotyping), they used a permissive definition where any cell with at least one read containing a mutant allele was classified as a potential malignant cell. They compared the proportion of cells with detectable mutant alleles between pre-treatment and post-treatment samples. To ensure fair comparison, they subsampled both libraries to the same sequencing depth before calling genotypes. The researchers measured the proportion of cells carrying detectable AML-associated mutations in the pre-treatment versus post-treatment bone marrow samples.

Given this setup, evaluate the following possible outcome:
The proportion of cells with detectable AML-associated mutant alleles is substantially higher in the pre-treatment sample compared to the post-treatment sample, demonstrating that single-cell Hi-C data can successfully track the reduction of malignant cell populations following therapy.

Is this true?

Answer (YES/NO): YES